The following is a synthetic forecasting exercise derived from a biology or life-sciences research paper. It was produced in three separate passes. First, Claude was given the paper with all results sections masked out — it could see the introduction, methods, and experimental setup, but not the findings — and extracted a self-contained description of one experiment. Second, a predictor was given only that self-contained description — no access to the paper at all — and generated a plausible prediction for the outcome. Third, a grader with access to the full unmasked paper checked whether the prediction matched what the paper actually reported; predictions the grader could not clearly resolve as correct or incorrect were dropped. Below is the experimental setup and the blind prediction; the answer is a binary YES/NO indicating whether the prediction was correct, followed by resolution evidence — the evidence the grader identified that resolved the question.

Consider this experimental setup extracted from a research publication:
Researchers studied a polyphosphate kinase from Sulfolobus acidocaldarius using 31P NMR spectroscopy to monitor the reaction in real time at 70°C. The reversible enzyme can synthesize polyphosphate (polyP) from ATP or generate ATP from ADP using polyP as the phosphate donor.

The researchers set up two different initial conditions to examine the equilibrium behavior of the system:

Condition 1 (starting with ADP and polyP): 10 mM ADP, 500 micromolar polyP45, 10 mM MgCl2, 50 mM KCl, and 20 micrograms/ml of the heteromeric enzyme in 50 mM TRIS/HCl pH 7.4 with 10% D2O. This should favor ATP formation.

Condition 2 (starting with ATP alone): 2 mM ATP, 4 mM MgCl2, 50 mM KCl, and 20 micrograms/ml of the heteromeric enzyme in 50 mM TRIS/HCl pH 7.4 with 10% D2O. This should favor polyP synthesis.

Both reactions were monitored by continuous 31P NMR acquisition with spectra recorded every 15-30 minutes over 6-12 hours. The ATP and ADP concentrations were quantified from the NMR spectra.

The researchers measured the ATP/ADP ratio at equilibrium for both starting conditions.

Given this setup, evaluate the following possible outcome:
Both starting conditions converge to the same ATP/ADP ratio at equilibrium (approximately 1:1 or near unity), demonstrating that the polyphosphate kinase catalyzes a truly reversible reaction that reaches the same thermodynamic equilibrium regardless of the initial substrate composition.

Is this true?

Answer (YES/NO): NO